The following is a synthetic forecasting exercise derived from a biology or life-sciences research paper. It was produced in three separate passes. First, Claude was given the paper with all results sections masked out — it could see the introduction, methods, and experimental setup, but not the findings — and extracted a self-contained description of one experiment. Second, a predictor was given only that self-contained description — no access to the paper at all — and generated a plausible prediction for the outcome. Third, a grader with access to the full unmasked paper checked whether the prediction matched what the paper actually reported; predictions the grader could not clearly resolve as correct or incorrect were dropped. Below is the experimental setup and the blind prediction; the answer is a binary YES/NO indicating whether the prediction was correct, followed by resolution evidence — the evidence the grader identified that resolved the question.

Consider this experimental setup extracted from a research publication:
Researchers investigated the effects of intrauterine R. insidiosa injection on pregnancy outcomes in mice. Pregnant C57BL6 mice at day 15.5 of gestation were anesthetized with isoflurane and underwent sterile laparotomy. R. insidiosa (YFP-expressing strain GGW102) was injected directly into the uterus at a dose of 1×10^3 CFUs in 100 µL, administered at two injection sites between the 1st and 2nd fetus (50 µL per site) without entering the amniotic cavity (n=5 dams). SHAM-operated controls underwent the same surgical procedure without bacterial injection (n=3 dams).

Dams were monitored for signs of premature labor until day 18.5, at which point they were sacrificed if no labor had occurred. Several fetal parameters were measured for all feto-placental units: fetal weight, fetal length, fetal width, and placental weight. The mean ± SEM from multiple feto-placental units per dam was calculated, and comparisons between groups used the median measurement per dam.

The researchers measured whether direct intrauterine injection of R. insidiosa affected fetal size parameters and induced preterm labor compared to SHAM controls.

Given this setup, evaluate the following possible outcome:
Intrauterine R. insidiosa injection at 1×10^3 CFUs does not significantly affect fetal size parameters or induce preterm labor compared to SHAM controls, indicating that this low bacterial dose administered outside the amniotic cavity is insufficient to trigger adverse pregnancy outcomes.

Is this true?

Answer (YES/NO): NO